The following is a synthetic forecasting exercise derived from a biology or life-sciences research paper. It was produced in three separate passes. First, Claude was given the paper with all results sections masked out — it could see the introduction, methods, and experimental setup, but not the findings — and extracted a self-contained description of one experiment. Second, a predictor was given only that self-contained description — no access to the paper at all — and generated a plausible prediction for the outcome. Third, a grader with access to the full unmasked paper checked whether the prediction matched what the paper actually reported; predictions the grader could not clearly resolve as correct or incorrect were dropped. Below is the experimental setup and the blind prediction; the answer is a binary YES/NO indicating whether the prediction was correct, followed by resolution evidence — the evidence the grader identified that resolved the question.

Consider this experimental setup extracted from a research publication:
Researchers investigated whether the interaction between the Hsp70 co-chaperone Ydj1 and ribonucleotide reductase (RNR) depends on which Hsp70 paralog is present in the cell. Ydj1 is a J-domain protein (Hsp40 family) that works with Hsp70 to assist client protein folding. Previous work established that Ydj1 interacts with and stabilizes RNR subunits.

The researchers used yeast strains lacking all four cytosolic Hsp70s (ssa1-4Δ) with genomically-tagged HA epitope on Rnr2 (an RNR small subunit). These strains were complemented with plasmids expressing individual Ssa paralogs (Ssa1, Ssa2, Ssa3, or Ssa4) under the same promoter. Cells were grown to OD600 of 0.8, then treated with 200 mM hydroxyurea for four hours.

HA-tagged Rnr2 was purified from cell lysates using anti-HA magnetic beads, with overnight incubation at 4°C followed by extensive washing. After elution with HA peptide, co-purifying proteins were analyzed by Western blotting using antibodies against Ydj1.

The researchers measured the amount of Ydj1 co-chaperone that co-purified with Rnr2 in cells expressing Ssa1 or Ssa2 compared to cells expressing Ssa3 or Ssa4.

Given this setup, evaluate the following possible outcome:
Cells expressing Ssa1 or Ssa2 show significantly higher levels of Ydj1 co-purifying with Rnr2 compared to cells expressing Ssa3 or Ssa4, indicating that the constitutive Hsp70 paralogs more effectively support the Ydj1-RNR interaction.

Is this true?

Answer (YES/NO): YES